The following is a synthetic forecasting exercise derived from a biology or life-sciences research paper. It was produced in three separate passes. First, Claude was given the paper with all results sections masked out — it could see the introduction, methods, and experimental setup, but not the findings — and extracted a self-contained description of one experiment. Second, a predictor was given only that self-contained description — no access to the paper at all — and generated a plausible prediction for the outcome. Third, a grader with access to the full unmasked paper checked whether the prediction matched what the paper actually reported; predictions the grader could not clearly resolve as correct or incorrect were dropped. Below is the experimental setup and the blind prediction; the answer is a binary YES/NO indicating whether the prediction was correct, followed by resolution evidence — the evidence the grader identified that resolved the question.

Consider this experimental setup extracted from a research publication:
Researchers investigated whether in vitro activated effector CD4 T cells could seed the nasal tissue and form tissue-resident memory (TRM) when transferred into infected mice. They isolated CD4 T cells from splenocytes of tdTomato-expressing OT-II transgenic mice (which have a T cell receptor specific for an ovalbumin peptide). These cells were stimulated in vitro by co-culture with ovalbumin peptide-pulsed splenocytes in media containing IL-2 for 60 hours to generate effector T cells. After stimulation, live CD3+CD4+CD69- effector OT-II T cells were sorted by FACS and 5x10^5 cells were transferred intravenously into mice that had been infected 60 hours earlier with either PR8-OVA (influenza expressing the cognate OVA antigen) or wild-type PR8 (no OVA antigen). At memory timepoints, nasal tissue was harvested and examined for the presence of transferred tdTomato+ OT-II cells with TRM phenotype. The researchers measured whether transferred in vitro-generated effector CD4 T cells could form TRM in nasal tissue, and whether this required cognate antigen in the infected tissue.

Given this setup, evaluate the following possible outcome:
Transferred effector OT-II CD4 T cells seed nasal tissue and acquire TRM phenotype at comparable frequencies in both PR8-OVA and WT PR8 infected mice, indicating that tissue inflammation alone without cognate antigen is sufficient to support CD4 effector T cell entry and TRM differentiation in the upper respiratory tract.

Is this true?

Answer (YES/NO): NO